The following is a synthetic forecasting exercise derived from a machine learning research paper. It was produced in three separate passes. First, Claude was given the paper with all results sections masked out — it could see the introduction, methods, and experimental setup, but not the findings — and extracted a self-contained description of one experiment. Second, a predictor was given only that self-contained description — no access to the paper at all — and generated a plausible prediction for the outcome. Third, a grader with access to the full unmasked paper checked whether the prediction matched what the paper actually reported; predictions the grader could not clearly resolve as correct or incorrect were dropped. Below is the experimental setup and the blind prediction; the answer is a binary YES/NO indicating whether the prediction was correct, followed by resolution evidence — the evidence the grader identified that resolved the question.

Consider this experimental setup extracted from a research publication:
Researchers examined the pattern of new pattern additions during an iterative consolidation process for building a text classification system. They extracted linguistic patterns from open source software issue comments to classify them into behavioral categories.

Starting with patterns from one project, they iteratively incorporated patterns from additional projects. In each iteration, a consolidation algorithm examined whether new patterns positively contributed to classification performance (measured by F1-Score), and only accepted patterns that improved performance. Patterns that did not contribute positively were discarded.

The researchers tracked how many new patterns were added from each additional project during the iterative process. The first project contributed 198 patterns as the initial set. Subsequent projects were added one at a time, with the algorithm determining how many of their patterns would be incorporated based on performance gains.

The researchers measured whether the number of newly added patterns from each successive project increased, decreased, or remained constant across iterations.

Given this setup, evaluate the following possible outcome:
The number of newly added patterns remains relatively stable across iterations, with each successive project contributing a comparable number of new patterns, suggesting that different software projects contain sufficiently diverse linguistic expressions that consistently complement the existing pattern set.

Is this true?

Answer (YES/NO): NO